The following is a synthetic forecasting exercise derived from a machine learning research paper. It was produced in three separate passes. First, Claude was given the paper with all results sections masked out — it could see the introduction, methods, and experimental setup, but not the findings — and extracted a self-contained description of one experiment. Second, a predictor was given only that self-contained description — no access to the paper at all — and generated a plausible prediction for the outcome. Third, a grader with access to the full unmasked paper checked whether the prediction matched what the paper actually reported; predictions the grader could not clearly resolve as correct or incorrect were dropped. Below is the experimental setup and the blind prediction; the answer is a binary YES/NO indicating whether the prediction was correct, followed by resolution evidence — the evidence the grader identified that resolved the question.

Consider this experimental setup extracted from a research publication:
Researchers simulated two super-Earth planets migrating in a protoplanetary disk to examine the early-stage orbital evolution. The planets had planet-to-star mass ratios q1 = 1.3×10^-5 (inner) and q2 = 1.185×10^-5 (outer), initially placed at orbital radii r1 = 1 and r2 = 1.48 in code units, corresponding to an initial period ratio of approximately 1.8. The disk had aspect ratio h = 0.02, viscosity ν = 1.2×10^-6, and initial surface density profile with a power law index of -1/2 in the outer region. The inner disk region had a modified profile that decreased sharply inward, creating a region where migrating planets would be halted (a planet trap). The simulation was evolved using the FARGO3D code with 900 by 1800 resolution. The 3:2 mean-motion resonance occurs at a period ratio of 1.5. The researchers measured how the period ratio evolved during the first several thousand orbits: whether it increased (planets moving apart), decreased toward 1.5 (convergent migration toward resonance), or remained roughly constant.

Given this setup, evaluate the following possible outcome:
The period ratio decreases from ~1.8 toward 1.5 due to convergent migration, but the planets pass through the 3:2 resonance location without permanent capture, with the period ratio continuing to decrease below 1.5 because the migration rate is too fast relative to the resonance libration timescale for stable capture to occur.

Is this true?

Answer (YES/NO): NO